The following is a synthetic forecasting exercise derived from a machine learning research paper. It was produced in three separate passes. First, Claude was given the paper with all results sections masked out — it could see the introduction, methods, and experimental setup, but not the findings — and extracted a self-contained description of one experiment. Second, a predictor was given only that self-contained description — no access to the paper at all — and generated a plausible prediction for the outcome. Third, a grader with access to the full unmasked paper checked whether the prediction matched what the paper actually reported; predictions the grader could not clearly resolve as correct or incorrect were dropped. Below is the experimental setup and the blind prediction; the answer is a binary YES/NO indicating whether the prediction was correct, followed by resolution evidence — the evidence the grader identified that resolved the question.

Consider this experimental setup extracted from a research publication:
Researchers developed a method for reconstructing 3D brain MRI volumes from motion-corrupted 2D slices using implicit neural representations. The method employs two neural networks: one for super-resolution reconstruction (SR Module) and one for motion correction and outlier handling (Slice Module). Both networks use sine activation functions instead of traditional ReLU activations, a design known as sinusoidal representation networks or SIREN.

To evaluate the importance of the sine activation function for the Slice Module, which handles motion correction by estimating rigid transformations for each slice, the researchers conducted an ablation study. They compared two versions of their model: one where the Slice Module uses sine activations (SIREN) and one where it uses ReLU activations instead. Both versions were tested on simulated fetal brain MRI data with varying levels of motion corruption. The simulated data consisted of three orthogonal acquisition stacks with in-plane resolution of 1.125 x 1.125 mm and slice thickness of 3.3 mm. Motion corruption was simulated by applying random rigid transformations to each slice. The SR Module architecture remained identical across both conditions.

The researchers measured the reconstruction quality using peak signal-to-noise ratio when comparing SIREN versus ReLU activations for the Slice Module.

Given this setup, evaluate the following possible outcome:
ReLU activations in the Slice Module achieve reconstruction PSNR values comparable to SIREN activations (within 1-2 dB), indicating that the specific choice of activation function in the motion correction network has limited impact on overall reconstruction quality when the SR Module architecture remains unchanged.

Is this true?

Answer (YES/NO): NO